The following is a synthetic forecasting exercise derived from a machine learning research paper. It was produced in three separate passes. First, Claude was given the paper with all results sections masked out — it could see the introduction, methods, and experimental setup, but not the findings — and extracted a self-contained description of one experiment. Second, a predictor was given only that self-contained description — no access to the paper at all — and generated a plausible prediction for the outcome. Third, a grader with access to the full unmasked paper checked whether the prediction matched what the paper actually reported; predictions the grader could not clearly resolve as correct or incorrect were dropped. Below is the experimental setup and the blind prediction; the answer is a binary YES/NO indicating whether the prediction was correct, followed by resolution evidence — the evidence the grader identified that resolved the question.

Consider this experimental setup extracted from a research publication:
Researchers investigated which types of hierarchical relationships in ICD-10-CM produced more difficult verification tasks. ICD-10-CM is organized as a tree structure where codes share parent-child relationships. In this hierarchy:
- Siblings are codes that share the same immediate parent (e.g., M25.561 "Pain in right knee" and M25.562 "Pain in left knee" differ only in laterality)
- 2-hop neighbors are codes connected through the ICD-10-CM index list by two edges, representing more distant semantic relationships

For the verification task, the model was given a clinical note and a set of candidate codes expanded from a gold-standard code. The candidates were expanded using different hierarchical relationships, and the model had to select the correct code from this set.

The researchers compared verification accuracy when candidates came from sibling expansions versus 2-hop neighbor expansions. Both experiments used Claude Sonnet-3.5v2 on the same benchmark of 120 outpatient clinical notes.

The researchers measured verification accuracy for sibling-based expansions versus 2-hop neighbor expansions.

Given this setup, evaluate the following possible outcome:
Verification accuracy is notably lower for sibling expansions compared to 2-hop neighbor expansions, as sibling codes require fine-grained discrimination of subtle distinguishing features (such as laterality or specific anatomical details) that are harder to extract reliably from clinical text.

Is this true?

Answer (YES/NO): YES